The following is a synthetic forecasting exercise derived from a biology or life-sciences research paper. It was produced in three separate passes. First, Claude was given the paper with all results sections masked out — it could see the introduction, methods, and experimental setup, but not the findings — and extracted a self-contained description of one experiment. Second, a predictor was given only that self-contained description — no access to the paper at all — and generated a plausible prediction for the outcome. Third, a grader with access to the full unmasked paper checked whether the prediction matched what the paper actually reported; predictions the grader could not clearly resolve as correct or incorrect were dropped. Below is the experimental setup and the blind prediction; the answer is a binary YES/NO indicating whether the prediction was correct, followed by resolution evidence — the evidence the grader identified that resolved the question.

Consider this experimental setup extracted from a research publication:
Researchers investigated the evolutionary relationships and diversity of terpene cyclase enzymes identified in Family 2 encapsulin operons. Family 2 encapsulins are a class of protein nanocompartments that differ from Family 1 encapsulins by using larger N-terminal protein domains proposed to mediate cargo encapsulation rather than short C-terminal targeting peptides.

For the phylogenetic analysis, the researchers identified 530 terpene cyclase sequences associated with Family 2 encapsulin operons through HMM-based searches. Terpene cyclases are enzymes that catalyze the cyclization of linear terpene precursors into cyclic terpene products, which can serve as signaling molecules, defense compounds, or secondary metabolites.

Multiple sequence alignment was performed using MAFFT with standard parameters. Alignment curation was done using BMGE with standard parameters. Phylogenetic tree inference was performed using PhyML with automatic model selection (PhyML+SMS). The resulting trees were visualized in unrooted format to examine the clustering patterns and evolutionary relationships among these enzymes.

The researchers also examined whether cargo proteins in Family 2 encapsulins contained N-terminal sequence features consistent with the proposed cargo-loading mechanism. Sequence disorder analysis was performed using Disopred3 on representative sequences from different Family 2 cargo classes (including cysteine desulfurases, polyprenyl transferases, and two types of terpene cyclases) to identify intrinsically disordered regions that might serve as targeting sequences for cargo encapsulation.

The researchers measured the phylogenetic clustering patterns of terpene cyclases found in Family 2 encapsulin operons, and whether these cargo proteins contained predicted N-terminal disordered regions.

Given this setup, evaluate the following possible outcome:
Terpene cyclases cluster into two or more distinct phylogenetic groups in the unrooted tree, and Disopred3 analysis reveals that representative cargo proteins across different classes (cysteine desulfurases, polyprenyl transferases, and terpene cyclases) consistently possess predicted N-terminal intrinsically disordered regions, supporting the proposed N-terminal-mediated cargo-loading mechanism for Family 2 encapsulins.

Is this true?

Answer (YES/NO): YES